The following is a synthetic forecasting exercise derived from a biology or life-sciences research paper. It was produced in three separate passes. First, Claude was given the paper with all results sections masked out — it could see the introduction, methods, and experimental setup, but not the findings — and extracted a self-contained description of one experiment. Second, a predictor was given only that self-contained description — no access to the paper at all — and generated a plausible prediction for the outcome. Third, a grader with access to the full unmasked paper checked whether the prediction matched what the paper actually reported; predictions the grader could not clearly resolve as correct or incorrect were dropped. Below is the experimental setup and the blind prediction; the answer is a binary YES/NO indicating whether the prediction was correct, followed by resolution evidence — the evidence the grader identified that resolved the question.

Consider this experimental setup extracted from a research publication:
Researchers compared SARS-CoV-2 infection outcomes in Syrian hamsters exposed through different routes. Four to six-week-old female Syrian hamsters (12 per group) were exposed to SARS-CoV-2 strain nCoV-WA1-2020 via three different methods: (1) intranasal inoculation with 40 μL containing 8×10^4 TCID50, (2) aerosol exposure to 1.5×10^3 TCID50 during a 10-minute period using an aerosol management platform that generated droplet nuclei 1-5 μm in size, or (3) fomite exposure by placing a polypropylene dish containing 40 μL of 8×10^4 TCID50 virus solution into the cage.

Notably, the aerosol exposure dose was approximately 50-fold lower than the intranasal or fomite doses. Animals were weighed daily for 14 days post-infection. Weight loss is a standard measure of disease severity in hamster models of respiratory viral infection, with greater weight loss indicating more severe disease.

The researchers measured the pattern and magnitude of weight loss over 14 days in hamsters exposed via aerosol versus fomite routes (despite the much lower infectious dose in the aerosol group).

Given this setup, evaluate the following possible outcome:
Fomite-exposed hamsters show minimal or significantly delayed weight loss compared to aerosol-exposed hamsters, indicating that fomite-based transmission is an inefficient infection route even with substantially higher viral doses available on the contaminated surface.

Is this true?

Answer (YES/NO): YES